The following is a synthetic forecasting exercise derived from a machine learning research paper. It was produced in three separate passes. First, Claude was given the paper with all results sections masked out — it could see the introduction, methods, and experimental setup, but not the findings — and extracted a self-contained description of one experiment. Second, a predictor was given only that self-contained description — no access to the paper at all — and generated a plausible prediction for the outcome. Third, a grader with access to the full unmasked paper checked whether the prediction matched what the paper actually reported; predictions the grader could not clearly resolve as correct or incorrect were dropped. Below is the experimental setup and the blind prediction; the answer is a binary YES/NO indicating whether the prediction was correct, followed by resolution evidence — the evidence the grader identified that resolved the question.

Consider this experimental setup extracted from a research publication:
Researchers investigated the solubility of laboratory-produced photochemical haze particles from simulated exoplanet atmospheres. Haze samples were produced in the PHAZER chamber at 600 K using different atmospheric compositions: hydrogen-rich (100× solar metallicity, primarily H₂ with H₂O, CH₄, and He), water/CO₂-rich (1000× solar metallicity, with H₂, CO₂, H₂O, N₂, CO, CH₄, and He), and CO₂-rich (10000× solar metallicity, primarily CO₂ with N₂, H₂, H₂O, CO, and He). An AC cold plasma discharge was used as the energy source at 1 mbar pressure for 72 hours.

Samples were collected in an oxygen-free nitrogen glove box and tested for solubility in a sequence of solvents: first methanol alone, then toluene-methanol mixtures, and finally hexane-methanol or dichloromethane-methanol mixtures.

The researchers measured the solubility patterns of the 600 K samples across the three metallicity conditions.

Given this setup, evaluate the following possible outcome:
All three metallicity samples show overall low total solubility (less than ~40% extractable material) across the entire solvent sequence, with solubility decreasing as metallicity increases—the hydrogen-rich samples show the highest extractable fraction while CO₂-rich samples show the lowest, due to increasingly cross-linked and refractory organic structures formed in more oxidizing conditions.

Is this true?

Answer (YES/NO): NO